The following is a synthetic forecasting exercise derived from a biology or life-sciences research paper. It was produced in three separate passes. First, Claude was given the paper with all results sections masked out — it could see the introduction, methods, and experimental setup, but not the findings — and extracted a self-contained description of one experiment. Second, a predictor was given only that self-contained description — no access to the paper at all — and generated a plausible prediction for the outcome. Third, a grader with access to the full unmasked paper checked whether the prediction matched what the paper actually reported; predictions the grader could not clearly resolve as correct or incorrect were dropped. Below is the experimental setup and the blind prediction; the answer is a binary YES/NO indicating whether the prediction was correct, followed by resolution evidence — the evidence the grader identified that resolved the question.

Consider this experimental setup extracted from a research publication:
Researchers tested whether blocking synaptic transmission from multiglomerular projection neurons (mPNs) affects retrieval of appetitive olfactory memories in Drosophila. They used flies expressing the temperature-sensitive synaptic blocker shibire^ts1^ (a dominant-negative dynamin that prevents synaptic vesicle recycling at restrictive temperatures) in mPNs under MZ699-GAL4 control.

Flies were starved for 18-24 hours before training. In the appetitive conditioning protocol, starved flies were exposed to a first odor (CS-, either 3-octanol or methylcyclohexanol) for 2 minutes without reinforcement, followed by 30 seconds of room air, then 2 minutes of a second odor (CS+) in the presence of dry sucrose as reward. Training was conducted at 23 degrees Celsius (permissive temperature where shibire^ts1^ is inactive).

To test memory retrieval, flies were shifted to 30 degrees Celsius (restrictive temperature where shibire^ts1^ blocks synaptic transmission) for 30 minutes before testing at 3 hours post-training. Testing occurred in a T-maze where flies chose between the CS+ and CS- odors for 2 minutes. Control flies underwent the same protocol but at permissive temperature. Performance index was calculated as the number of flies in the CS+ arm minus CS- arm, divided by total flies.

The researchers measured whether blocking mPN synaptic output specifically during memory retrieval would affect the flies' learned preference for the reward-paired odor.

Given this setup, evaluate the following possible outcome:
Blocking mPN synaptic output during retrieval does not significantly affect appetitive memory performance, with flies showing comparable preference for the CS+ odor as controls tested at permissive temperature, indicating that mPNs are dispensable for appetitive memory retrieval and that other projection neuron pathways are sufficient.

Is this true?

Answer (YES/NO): NO